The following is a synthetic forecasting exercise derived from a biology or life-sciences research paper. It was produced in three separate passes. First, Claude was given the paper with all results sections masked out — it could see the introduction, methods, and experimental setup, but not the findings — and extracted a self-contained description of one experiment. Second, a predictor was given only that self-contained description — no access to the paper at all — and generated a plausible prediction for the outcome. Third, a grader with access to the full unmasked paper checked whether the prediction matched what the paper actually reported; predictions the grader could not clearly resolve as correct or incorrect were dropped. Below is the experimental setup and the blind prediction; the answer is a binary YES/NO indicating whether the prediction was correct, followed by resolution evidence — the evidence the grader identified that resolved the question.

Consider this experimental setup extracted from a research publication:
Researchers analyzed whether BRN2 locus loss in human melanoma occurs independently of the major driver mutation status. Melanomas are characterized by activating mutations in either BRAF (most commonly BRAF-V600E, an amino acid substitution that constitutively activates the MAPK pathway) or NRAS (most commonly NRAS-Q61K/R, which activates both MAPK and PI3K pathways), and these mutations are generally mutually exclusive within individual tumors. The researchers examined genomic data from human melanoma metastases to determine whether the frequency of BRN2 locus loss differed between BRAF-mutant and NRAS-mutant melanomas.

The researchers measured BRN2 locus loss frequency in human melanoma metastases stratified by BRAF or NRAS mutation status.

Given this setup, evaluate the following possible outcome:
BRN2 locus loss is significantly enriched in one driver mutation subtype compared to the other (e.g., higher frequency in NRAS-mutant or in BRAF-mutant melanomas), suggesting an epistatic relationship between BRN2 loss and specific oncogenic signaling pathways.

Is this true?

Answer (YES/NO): NO